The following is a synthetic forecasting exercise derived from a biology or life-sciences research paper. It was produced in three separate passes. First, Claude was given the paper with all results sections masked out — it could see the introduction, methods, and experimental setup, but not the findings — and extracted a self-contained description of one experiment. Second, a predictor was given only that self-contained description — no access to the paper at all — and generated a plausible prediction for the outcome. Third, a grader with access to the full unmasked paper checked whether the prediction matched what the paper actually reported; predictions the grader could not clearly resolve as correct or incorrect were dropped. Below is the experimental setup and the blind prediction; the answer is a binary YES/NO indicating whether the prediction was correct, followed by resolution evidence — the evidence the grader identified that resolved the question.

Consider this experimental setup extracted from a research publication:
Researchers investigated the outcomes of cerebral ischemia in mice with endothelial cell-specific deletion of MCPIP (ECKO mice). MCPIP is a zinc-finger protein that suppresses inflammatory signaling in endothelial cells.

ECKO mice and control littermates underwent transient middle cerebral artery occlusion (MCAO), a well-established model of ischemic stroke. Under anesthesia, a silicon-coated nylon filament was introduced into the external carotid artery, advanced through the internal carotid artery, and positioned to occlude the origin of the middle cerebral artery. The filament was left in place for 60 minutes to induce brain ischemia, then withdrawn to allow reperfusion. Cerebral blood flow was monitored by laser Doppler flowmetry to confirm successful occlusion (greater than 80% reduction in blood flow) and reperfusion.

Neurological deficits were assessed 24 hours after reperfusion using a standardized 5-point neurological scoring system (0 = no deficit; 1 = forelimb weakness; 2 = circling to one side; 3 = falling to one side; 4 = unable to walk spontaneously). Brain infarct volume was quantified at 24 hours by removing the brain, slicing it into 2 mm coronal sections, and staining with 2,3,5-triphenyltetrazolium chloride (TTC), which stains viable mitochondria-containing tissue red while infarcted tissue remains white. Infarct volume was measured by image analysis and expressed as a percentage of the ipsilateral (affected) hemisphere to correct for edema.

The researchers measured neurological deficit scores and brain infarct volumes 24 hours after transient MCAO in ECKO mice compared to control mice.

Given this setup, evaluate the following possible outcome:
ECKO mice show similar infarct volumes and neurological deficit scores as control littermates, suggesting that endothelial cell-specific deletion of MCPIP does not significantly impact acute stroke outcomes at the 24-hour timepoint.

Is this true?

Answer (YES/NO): NO